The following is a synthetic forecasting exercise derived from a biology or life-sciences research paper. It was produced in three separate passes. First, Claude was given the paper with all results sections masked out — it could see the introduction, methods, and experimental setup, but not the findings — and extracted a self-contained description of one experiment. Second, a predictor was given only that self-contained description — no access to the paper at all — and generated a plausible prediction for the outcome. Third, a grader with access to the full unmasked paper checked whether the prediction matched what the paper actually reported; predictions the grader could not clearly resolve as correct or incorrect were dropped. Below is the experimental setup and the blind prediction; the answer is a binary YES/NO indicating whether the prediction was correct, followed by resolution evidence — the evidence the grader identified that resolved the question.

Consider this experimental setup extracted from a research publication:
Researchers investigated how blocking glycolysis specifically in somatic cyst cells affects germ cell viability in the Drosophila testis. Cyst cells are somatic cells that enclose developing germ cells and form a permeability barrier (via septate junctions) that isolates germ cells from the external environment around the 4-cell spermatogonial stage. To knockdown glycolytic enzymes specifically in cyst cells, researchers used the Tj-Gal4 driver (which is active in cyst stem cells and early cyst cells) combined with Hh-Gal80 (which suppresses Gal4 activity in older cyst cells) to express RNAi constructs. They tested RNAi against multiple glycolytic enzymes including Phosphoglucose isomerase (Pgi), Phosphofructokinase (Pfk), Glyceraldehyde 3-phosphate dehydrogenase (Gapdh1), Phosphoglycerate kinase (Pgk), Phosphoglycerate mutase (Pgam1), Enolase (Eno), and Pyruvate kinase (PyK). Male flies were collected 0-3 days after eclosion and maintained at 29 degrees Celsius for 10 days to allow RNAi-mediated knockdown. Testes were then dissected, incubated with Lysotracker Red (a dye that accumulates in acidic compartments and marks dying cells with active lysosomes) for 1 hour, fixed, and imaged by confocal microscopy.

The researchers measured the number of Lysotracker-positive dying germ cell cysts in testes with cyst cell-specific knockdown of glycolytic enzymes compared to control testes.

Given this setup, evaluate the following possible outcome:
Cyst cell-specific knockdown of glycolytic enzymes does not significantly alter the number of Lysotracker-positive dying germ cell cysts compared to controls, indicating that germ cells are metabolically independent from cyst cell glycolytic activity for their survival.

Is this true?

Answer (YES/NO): NO